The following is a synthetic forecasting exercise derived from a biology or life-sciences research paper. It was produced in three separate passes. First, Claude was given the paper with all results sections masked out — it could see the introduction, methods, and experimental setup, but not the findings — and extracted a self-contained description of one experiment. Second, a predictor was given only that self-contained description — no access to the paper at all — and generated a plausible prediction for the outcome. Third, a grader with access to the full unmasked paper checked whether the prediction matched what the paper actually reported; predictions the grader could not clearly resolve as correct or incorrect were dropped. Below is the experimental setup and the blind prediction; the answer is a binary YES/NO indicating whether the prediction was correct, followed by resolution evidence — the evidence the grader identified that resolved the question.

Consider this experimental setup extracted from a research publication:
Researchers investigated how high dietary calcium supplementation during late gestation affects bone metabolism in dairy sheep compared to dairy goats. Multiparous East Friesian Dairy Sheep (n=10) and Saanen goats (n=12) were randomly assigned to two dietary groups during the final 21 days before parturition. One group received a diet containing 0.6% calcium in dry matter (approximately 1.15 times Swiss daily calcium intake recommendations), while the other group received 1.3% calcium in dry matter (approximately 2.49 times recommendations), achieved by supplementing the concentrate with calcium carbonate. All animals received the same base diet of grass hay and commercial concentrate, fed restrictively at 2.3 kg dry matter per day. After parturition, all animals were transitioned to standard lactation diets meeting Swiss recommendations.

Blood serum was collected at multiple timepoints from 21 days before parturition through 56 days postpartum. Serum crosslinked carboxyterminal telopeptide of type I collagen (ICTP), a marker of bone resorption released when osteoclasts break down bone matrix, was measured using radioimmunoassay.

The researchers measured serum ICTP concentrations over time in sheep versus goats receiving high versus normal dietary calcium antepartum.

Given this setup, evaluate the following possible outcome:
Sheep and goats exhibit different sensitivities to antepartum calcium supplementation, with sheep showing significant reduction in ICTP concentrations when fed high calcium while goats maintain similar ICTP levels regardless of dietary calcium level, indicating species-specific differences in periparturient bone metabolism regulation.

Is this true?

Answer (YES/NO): NO